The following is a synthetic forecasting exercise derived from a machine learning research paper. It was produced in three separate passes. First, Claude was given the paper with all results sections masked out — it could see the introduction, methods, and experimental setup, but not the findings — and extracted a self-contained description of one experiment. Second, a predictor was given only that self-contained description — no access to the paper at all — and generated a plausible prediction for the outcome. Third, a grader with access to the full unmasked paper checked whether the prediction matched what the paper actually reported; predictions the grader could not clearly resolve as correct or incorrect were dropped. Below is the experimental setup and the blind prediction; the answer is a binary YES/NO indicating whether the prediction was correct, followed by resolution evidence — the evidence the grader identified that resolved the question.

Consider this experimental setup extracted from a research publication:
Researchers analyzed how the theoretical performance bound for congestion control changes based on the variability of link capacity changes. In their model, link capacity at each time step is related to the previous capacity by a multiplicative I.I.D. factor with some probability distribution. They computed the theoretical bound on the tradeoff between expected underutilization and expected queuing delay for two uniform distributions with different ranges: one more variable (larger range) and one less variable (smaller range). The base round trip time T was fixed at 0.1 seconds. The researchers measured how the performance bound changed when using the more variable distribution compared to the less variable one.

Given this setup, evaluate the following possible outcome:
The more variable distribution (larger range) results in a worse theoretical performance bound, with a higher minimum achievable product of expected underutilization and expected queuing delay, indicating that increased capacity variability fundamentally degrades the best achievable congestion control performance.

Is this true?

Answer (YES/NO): NO